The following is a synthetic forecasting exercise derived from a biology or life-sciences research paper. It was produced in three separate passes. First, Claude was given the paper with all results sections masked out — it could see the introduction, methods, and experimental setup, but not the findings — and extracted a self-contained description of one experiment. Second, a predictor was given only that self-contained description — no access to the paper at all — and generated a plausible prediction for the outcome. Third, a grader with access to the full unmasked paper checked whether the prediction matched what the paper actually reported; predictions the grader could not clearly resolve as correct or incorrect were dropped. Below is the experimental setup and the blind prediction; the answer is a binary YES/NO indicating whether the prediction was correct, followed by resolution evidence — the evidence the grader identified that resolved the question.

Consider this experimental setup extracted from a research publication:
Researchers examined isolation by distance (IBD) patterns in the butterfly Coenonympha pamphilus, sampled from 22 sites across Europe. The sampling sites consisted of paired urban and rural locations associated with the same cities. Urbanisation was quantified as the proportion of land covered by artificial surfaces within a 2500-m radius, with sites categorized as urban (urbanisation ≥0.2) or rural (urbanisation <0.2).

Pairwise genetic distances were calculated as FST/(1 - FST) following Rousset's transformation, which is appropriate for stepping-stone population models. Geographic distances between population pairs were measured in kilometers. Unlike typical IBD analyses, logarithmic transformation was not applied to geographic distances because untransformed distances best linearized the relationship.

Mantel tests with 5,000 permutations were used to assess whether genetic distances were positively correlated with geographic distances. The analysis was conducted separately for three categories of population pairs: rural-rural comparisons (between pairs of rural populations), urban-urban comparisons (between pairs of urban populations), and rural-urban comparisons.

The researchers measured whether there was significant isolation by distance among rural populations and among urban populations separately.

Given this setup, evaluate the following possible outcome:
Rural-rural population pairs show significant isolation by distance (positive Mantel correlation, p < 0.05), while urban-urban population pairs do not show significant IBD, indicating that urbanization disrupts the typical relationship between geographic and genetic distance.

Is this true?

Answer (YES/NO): NO